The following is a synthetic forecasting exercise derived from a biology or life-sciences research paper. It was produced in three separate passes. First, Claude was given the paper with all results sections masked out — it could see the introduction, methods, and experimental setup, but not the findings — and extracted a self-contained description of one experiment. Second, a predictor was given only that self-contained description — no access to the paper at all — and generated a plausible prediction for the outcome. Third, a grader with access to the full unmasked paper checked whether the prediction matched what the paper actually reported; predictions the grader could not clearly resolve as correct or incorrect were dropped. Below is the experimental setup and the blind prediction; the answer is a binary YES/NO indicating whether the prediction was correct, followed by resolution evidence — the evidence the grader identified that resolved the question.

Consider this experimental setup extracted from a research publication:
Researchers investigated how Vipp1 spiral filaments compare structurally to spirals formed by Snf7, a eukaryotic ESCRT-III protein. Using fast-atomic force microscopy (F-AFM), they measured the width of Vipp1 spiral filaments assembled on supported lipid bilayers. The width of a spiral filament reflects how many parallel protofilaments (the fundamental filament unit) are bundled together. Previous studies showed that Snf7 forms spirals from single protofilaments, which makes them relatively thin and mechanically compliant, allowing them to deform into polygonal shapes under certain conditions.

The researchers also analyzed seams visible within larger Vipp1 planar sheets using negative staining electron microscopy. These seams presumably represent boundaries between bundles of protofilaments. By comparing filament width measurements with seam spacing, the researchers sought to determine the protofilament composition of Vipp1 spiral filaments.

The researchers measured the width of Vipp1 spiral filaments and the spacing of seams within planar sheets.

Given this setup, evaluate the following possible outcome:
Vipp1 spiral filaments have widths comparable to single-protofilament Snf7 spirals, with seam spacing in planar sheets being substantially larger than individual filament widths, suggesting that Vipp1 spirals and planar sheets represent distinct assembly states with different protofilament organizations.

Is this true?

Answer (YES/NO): NO